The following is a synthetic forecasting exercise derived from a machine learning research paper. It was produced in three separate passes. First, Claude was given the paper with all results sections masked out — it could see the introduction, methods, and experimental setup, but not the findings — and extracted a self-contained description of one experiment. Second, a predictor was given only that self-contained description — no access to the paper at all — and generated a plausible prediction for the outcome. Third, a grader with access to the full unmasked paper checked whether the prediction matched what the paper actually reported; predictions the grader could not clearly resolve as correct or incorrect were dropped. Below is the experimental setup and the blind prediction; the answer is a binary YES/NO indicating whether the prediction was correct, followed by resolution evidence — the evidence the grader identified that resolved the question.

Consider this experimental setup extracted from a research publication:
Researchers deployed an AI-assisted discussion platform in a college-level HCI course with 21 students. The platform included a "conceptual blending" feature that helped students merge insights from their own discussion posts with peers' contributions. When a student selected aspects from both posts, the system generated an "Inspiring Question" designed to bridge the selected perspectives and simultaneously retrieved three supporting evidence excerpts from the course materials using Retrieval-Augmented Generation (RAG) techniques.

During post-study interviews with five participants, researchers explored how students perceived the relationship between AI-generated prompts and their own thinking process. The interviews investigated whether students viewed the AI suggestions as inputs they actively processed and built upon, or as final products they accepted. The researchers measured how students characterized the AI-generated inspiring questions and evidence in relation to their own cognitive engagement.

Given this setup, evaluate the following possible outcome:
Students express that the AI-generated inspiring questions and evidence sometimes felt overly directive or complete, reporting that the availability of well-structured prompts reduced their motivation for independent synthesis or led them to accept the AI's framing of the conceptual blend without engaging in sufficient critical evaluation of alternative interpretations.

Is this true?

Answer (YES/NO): NO